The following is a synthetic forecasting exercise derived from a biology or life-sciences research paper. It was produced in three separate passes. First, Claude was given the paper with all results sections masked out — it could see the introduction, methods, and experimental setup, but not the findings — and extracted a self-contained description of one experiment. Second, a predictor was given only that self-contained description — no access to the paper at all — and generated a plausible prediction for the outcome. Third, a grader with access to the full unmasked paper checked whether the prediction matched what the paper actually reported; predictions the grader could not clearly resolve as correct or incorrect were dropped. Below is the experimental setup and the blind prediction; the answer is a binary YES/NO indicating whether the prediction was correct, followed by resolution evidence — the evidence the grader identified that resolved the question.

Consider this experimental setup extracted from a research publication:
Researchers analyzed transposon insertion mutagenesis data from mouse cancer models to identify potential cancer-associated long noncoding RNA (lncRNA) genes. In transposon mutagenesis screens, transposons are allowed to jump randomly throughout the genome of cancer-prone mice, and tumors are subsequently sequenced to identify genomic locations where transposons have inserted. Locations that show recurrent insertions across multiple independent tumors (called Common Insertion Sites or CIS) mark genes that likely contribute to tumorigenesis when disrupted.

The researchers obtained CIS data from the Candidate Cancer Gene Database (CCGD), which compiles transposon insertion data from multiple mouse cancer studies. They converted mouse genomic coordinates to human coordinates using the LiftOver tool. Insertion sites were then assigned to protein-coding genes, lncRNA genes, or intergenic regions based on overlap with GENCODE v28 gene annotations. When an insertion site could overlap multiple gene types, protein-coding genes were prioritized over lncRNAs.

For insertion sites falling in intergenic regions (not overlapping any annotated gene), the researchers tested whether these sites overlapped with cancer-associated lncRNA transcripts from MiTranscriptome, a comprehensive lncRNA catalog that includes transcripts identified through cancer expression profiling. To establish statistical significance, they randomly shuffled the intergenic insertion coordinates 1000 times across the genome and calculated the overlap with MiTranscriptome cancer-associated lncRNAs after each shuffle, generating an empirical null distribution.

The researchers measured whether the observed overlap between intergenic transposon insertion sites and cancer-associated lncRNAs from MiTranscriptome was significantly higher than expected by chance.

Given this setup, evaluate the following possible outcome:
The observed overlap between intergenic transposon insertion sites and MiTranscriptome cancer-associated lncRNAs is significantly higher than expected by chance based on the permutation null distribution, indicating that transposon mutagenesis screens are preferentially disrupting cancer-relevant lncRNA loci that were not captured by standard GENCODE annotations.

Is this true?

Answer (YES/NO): NO